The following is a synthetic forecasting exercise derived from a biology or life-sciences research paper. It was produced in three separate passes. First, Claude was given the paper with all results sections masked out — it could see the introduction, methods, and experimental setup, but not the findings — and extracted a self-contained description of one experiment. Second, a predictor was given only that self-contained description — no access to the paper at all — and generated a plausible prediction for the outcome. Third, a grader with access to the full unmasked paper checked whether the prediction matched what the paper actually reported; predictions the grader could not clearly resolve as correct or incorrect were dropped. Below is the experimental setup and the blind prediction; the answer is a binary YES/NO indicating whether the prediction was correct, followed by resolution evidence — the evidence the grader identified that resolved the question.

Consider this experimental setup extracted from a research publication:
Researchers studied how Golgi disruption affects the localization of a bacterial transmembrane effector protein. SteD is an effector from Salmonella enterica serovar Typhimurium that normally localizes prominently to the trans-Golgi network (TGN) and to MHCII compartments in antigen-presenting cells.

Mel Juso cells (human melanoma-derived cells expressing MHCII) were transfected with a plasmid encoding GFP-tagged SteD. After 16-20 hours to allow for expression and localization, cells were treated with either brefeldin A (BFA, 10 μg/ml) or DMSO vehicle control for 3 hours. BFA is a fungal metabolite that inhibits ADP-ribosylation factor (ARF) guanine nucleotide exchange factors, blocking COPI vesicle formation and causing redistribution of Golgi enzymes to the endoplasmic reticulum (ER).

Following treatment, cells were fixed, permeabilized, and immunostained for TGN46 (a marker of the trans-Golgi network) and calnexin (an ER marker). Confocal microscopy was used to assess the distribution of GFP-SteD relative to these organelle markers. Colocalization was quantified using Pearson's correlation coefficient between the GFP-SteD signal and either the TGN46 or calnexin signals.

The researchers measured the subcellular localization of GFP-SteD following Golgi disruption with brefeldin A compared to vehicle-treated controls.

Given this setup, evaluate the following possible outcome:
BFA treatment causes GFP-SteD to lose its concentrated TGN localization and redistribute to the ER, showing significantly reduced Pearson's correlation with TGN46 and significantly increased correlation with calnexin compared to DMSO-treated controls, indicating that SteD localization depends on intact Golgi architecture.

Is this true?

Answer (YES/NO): NO